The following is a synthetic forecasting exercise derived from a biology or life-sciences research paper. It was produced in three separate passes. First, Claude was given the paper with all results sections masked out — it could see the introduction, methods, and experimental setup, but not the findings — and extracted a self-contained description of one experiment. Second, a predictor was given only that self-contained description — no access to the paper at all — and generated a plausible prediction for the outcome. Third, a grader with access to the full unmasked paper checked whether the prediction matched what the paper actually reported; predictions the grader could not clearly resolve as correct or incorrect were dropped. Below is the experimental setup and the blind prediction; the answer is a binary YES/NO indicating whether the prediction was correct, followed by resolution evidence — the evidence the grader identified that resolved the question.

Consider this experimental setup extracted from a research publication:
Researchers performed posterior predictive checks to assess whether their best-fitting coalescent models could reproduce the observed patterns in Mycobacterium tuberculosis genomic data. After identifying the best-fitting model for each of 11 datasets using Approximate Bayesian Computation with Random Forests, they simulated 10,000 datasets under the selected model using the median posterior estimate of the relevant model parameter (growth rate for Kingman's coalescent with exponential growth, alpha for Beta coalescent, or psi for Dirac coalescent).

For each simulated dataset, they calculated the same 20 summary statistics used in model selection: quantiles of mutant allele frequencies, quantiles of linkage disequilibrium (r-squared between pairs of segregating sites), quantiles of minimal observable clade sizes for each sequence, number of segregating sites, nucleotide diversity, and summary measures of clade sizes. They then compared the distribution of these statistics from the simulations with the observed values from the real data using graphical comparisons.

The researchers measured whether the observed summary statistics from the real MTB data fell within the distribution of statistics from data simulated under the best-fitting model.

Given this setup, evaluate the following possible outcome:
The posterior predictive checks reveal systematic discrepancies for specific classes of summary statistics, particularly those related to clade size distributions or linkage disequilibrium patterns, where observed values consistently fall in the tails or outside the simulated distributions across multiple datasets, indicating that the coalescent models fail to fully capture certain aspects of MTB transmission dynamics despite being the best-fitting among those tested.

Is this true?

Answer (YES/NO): NO